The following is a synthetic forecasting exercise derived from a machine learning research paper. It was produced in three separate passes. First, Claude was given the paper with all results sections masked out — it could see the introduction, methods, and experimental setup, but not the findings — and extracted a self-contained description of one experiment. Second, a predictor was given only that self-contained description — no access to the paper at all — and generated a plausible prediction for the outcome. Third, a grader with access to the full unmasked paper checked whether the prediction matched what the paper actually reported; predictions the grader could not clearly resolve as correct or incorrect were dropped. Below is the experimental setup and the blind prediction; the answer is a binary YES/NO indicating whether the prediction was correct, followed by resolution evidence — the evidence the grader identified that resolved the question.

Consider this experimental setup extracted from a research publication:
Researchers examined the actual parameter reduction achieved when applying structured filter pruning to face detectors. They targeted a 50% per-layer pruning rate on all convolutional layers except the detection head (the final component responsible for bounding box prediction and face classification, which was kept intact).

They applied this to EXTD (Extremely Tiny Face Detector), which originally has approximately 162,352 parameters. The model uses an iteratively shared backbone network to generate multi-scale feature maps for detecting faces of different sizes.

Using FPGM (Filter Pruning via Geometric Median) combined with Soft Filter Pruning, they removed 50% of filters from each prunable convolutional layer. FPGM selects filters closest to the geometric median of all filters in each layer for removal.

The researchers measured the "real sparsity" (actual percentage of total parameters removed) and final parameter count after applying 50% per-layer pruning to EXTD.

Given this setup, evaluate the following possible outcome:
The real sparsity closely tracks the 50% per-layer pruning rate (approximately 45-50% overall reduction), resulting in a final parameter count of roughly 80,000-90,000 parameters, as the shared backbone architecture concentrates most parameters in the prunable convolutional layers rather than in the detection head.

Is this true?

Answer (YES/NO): NO